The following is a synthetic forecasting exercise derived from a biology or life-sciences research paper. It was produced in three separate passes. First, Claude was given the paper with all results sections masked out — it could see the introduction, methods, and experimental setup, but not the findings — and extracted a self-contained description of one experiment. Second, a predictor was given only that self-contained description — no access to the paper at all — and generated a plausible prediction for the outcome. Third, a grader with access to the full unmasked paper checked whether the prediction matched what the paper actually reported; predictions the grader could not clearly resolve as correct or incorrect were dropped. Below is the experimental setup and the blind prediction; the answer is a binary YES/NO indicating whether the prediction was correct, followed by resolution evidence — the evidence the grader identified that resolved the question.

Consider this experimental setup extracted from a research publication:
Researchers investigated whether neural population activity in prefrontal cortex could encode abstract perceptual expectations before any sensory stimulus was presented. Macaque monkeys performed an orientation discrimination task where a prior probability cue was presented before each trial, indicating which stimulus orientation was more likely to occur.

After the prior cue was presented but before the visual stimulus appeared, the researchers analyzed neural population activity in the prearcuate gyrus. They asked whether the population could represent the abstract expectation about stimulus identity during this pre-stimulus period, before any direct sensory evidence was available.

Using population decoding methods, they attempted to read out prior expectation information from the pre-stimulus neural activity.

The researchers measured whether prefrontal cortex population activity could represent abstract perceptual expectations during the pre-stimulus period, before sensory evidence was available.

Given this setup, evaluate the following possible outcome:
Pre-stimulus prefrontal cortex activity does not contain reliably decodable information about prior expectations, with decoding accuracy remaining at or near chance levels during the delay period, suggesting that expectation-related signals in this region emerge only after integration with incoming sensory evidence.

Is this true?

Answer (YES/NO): NO